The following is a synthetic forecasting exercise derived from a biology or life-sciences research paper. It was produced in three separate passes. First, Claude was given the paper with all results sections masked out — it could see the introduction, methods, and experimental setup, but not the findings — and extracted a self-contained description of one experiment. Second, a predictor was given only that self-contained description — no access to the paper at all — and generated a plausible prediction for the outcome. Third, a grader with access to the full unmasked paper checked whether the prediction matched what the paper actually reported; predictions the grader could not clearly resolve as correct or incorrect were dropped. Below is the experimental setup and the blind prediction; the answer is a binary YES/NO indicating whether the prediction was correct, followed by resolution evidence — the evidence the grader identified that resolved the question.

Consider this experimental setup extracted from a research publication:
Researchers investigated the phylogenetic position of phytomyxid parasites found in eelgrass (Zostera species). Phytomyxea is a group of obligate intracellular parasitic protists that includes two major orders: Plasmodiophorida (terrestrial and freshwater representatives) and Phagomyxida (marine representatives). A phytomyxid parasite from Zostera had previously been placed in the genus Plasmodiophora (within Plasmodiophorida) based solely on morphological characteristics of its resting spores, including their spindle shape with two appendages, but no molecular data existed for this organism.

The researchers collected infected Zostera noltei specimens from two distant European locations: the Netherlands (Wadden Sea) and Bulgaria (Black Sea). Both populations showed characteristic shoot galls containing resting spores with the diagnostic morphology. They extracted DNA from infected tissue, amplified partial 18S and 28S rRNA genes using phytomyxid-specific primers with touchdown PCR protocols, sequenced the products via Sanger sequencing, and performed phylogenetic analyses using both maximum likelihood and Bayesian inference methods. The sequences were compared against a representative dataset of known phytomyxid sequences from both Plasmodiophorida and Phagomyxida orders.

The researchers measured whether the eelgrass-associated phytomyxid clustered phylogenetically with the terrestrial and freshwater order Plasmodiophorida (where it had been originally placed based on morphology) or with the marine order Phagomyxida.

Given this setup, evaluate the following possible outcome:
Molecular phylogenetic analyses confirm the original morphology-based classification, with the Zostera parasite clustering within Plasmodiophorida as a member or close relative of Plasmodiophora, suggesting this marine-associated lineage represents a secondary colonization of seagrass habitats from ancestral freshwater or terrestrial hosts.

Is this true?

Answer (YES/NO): NO